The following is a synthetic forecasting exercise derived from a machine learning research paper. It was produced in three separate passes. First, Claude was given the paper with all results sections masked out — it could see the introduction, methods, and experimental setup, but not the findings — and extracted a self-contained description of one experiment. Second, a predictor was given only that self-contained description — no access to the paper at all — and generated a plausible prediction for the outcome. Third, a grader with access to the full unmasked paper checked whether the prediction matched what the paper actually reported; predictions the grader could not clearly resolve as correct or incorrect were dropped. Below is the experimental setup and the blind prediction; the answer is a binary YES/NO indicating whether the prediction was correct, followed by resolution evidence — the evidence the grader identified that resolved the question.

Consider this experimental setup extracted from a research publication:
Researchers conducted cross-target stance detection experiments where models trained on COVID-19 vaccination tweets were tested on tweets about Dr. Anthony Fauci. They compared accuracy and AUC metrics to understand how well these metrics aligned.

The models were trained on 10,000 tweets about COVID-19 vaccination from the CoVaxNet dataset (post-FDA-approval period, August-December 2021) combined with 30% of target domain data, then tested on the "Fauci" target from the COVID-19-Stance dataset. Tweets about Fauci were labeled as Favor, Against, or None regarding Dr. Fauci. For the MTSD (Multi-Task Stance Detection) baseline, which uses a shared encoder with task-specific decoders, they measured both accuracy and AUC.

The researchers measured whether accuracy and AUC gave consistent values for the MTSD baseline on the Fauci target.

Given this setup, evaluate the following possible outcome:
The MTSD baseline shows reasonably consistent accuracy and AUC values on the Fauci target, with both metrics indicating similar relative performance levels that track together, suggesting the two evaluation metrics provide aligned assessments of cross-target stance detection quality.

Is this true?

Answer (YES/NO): YES